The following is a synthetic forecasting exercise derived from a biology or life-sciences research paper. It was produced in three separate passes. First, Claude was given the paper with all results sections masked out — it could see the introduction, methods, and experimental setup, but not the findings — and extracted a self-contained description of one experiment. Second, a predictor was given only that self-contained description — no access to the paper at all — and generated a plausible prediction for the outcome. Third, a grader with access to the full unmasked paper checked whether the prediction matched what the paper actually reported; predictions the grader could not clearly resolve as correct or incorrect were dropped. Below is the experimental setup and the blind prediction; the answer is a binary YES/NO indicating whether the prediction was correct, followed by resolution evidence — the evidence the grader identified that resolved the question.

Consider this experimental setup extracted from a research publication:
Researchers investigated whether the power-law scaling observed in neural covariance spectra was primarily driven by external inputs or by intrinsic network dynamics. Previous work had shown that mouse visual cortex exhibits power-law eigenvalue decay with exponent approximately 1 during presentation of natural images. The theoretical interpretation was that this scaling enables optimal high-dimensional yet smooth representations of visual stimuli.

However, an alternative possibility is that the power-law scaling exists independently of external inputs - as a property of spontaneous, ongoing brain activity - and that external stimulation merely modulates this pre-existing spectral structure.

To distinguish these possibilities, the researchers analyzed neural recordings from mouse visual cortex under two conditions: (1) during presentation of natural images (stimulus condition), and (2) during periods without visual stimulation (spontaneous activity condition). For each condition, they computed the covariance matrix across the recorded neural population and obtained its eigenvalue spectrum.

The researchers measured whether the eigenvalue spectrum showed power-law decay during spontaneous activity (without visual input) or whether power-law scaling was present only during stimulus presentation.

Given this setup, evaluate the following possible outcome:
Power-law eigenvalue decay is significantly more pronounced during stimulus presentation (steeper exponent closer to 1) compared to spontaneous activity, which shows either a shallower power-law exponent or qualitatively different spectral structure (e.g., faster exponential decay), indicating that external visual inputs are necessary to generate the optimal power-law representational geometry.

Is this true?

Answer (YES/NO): NO